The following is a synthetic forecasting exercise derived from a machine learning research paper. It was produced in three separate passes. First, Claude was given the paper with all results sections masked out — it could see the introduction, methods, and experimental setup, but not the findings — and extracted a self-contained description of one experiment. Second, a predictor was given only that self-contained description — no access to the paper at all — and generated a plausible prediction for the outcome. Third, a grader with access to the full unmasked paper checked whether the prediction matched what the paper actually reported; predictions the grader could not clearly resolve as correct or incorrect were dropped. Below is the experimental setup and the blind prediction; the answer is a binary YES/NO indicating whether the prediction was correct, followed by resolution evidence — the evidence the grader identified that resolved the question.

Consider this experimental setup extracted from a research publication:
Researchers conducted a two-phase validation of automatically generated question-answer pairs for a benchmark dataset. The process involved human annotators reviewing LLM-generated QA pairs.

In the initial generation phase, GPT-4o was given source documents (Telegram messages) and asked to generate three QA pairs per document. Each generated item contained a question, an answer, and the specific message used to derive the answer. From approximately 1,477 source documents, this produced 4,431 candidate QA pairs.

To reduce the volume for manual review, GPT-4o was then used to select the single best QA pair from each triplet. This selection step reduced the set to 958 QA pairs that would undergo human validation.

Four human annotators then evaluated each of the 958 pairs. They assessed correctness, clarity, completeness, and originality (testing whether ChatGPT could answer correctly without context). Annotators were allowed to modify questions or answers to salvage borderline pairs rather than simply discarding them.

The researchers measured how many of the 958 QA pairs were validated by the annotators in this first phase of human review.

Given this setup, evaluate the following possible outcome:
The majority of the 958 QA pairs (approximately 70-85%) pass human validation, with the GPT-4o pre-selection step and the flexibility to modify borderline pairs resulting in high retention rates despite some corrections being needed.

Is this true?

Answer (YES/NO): NO